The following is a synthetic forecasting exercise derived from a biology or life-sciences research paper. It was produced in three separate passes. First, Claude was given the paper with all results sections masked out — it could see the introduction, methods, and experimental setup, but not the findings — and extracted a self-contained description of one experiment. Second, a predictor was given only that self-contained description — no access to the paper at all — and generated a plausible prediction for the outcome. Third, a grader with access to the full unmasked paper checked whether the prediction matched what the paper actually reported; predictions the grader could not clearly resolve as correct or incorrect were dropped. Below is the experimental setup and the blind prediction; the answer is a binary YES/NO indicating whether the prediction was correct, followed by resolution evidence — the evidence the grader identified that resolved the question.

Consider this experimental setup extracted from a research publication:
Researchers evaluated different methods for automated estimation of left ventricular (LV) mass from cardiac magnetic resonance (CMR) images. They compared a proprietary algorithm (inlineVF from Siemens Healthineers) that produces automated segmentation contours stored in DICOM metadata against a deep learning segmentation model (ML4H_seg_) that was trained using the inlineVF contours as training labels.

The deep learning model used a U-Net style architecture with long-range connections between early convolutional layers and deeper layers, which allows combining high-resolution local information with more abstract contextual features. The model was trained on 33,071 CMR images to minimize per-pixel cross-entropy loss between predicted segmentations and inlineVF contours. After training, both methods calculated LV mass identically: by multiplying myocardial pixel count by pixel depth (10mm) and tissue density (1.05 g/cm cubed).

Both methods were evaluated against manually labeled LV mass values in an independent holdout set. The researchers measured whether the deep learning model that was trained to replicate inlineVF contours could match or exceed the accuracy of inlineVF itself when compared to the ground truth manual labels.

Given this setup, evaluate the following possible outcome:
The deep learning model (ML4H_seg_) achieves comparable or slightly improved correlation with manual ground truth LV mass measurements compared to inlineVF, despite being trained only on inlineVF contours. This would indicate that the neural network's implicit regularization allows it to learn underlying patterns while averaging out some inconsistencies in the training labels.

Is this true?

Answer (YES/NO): YES